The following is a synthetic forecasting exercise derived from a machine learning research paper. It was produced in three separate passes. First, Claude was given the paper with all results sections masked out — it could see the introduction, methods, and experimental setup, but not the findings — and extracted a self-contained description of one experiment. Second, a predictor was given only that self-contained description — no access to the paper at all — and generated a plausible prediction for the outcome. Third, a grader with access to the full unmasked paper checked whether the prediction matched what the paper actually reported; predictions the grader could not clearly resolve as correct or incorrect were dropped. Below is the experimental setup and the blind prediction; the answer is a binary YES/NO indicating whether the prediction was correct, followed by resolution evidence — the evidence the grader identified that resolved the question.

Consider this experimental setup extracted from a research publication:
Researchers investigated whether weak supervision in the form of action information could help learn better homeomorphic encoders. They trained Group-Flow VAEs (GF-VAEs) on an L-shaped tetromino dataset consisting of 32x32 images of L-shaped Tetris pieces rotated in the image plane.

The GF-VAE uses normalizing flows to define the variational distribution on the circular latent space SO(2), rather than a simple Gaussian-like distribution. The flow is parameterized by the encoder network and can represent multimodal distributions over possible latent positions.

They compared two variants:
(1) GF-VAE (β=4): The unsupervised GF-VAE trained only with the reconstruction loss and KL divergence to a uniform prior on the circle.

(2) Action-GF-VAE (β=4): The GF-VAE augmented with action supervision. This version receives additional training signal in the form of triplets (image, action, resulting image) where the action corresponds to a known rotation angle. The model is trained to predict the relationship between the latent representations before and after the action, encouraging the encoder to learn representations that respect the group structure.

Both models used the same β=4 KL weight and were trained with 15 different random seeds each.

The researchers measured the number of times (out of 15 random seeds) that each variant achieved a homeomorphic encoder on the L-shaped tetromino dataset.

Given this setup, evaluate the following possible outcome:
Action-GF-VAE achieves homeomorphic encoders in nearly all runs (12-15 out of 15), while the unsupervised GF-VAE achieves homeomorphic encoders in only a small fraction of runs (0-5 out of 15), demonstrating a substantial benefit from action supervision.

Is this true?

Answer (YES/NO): NO